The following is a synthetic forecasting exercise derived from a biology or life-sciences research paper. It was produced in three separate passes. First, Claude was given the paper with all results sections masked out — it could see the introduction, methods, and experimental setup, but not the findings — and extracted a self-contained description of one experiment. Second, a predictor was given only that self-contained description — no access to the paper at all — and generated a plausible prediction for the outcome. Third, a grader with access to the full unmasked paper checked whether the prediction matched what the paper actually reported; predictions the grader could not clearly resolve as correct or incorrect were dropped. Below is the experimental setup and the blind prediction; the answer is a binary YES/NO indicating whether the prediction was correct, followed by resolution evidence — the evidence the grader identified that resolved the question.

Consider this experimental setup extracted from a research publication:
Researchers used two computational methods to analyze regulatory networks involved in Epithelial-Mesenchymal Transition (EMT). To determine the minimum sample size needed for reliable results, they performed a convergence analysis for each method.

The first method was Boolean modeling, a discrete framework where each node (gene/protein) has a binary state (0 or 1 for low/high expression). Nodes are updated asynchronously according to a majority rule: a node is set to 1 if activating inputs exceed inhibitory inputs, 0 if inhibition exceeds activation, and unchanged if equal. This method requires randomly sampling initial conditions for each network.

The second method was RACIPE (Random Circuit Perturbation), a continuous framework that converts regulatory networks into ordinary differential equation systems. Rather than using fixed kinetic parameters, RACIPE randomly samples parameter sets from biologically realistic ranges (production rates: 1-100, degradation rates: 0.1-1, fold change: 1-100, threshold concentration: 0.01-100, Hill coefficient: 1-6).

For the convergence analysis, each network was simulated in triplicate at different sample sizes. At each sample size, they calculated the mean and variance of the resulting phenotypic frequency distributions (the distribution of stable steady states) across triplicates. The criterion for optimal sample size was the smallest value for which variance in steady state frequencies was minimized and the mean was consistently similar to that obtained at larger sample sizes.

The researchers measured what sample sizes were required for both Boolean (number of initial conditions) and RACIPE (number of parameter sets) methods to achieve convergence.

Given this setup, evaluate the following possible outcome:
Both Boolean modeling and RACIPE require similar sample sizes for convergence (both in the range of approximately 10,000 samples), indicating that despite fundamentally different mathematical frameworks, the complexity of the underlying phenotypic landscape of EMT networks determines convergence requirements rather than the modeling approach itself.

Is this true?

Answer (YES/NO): YES